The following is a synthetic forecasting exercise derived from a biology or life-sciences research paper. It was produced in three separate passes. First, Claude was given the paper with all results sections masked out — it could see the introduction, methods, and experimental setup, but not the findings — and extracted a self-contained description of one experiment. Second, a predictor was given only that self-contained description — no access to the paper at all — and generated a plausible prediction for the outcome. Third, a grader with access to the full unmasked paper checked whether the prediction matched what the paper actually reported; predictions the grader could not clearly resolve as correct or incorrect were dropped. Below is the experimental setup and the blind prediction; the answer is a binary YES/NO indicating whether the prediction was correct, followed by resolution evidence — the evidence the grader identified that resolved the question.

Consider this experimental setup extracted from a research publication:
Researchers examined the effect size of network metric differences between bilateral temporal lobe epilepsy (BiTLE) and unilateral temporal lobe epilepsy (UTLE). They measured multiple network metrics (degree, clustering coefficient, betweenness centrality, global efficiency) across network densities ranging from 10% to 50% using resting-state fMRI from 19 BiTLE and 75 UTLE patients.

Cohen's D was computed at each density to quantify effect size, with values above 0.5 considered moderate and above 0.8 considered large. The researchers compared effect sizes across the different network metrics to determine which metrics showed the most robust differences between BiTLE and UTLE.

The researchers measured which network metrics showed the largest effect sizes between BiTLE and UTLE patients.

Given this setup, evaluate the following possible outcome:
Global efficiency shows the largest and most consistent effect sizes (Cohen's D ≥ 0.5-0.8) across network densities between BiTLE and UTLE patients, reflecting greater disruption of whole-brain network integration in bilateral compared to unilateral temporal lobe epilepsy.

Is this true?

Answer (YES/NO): NO